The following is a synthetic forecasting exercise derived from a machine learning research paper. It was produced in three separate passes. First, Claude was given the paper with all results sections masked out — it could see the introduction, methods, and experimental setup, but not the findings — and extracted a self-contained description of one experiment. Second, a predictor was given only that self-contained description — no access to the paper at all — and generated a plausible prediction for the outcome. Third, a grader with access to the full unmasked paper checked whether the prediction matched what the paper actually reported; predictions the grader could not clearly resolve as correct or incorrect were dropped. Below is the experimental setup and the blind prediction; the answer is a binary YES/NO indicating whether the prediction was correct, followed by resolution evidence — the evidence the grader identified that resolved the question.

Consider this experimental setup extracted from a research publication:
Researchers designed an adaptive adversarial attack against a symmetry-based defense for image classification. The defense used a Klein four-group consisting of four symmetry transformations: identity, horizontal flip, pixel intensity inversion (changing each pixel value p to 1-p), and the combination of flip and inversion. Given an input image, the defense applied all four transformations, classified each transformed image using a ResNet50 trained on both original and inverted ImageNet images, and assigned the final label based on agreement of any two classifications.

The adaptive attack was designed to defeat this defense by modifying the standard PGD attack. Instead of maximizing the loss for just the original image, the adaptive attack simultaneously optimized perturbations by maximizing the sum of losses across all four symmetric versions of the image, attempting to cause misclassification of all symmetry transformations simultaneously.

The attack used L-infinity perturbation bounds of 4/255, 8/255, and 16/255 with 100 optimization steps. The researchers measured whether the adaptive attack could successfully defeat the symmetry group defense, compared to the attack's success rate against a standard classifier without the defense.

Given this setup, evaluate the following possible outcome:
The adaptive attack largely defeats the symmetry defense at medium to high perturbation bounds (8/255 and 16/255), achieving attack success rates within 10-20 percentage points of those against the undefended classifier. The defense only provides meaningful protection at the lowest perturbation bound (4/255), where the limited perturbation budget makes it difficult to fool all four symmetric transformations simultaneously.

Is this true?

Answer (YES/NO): NO